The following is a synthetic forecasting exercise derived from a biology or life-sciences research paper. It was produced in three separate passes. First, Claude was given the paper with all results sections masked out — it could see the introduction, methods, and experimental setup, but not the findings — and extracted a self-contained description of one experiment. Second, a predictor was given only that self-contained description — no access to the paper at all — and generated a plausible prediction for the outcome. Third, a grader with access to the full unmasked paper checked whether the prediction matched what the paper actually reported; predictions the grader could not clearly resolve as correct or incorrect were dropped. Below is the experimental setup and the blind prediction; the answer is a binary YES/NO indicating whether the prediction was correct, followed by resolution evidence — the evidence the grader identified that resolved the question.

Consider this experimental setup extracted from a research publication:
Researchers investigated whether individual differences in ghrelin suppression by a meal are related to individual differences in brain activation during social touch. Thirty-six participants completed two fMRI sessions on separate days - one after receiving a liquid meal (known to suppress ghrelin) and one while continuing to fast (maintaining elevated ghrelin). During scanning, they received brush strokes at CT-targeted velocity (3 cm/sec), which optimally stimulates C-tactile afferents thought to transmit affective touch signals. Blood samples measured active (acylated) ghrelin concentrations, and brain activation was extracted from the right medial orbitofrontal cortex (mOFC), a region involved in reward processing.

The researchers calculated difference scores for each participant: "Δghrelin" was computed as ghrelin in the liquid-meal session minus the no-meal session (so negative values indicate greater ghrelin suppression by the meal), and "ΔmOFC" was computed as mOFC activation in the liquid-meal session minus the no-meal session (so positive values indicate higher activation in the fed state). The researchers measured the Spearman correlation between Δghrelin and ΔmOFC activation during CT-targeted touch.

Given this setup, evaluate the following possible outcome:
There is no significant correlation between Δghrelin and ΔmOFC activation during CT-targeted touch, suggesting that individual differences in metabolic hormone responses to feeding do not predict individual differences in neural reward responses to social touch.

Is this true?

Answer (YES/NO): NO